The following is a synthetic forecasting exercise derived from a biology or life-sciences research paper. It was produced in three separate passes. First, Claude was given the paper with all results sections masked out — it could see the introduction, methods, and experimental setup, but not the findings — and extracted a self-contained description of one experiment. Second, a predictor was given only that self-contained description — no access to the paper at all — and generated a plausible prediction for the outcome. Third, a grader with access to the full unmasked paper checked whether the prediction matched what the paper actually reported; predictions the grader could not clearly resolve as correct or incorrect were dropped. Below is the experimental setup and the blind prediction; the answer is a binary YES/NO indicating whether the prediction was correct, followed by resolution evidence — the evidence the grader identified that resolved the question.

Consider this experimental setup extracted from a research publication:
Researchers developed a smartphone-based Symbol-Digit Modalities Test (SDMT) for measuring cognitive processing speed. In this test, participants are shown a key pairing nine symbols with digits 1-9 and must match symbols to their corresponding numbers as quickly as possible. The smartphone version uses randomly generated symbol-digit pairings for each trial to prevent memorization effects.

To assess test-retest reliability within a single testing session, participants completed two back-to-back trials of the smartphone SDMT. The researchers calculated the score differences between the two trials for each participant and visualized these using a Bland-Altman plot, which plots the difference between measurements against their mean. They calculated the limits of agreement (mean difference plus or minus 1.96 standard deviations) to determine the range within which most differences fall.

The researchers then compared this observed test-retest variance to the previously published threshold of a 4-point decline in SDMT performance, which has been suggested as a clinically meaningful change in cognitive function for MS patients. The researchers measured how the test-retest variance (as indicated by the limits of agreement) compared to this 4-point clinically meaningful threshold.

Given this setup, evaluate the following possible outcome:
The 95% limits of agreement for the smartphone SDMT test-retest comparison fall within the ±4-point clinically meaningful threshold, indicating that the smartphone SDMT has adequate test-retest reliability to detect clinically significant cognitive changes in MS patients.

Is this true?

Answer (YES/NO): NO